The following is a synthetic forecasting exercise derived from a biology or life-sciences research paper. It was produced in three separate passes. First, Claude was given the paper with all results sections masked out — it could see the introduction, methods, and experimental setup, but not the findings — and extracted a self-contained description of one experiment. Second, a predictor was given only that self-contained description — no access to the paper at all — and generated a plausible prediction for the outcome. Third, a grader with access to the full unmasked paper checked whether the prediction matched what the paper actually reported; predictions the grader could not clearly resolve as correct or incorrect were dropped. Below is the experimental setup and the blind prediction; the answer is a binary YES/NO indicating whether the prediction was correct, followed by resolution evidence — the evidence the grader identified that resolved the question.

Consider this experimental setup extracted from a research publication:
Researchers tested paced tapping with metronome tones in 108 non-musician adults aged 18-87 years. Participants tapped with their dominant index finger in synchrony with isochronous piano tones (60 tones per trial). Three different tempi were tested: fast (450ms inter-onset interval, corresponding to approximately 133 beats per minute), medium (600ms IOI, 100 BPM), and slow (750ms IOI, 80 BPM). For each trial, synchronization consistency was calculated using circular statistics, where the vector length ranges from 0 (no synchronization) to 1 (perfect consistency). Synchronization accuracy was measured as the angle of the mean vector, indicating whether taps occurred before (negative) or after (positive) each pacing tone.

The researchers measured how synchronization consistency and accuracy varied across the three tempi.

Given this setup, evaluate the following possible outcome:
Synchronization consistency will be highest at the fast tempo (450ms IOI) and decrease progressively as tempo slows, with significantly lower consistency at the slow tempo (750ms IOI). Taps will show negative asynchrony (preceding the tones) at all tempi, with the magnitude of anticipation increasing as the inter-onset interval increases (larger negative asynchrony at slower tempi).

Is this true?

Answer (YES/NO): NO